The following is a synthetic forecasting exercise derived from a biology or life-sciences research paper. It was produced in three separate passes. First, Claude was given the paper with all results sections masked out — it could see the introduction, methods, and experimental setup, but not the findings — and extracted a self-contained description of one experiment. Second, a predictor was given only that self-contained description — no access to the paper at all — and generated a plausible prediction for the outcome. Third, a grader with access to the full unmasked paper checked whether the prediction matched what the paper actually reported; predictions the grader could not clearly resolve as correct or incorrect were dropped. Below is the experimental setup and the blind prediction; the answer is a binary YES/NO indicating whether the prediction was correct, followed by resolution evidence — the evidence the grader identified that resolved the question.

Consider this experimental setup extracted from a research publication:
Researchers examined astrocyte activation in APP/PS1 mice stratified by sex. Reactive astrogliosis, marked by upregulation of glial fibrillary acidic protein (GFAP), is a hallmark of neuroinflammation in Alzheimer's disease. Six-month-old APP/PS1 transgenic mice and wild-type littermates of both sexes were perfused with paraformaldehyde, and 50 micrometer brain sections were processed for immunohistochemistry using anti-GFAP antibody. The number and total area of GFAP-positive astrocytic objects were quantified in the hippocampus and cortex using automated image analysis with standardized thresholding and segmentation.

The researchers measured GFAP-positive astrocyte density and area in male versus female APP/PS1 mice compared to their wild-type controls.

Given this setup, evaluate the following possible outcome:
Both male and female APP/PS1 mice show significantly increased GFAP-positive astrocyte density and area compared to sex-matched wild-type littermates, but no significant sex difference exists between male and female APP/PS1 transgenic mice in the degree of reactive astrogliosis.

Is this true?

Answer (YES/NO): NO